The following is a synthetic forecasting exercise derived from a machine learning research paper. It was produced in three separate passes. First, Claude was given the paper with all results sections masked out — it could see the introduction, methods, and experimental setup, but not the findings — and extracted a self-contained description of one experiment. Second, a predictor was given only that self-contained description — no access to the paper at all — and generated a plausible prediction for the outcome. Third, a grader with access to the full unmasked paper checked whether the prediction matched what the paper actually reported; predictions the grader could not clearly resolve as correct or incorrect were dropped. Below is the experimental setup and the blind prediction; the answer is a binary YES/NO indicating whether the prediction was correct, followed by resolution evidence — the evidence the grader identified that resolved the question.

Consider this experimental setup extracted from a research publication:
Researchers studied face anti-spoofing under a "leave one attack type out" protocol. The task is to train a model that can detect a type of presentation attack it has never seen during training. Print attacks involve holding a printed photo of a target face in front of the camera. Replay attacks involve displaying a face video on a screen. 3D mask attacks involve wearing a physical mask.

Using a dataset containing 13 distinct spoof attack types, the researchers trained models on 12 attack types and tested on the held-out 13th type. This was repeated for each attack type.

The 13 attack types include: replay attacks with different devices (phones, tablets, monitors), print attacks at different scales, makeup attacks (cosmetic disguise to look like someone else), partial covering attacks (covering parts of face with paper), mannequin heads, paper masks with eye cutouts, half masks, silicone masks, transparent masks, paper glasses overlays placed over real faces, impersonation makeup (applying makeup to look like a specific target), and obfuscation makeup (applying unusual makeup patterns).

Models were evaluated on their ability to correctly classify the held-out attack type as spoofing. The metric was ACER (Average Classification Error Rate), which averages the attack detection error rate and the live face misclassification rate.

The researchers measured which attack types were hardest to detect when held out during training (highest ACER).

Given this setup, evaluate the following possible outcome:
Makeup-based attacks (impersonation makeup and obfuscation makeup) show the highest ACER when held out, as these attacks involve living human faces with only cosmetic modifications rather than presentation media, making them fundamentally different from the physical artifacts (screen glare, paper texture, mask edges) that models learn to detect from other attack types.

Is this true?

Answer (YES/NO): NO